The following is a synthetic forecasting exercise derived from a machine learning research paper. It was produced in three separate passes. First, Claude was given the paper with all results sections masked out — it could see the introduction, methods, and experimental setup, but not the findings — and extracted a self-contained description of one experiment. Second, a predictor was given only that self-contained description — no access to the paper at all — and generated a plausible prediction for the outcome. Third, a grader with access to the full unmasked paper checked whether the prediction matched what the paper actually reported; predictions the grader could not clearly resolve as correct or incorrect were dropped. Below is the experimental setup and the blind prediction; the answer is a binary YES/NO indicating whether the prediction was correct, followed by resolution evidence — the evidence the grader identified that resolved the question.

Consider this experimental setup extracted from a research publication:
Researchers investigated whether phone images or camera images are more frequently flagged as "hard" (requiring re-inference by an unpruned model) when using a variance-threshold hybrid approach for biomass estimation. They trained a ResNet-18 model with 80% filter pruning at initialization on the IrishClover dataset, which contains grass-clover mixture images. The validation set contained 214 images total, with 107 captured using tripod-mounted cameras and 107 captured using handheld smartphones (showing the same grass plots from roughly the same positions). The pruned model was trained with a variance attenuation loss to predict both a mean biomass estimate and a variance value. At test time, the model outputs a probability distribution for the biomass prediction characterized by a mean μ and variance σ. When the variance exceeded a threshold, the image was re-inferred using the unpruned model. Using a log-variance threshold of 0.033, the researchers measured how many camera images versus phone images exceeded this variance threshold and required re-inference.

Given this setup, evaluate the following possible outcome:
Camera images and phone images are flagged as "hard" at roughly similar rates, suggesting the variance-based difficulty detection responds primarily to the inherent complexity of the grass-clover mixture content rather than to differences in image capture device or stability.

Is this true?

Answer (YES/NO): NO